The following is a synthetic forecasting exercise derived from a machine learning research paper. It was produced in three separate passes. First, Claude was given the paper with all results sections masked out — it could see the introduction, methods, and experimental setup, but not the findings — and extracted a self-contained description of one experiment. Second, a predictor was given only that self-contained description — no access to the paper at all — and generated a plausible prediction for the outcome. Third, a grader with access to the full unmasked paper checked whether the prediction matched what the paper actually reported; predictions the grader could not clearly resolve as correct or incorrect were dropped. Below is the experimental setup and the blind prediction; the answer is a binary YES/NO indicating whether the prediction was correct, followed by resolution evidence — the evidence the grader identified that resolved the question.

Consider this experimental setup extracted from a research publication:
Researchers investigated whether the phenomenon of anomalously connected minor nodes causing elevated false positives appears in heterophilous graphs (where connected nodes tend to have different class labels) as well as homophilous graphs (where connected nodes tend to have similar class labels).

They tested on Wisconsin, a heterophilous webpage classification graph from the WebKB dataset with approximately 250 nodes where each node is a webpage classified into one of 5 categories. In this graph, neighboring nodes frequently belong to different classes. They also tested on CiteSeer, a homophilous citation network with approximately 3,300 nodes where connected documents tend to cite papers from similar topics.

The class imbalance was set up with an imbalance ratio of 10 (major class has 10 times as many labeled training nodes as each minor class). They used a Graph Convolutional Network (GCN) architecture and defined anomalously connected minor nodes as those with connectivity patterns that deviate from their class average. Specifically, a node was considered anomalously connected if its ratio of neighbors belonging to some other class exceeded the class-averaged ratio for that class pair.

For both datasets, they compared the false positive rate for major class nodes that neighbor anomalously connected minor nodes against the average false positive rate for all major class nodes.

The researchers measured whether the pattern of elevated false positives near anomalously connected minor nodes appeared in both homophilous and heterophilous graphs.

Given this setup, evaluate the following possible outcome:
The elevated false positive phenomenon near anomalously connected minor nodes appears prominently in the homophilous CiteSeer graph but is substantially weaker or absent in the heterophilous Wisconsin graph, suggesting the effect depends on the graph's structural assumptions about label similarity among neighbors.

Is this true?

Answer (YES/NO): NO